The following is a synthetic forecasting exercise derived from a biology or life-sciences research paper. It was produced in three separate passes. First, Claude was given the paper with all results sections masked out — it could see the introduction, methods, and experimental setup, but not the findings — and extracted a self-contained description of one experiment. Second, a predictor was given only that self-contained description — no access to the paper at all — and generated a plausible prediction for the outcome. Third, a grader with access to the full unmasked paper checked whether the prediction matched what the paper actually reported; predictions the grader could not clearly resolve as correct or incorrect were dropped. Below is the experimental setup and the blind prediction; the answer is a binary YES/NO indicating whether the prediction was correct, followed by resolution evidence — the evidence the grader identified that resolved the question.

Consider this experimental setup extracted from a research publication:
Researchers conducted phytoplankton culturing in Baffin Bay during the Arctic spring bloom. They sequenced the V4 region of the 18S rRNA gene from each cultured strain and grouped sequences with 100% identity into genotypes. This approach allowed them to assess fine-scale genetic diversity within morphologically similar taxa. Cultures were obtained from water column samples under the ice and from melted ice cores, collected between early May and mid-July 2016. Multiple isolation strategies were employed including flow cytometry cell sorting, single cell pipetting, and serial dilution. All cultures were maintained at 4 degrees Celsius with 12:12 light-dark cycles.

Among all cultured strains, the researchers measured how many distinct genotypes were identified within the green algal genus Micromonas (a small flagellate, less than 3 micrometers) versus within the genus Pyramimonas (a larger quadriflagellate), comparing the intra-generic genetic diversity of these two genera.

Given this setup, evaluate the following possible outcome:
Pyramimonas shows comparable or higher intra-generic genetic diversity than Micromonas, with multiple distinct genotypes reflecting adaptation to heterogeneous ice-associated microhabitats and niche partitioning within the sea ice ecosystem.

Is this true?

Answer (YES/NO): YES